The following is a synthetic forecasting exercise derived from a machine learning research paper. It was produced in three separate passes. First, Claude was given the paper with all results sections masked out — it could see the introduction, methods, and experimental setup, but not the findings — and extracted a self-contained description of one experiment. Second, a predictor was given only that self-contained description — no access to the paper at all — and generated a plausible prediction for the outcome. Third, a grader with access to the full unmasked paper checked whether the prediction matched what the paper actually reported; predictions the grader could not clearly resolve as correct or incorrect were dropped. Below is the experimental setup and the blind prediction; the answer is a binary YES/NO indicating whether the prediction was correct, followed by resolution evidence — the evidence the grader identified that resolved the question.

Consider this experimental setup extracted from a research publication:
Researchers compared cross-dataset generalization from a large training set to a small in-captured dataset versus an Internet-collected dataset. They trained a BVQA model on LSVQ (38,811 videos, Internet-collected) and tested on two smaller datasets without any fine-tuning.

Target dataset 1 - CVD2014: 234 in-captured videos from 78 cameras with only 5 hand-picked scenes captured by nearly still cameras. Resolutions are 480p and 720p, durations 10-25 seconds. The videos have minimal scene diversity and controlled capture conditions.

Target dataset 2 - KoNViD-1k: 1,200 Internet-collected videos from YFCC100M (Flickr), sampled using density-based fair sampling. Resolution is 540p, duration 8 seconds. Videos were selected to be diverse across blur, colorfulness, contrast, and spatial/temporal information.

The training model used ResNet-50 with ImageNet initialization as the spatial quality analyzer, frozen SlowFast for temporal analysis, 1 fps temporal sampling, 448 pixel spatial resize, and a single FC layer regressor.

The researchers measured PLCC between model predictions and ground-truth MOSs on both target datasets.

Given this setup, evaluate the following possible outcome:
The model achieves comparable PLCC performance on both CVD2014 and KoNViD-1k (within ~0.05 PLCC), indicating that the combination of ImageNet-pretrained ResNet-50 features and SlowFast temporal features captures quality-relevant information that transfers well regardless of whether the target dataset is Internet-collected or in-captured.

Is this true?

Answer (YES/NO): YES